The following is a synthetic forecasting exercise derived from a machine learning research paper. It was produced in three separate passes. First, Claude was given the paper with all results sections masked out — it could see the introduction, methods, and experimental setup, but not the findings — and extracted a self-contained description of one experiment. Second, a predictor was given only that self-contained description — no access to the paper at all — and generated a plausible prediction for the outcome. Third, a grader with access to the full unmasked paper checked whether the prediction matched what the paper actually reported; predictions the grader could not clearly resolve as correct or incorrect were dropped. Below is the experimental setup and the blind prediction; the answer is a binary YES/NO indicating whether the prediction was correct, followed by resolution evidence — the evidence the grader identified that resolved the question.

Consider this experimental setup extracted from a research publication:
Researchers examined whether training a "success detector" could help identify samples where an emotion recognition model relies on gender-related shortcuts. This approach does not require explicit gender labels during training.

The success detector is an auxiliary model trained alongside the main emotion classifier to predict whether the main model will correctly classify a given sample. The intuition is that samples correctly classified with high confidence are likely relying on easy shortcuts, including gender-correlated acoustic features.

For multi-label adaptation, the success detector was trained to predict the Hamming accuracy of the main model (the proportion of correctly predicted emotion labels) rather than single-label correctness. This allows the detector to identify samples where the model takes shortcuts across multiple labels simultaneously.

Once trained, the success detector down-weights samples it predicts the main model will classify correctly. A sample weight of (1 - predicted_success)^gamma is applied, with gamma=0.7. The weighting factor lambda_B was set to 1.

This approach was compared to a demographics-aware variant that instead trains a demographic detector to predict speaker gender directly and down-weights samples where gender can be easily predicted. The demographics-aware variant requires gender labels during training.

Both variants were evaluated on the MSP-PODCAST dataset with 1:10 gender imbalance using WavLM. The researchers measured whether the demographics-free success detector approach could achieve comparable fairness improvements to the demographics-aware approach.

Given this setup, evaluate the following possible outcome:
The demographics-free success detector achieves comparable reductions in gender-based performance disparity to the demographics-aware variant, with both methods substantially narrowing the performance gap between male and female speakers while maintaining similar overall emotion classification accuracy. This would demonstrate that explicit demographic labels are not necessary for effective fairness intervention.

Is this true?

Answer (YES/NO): NO